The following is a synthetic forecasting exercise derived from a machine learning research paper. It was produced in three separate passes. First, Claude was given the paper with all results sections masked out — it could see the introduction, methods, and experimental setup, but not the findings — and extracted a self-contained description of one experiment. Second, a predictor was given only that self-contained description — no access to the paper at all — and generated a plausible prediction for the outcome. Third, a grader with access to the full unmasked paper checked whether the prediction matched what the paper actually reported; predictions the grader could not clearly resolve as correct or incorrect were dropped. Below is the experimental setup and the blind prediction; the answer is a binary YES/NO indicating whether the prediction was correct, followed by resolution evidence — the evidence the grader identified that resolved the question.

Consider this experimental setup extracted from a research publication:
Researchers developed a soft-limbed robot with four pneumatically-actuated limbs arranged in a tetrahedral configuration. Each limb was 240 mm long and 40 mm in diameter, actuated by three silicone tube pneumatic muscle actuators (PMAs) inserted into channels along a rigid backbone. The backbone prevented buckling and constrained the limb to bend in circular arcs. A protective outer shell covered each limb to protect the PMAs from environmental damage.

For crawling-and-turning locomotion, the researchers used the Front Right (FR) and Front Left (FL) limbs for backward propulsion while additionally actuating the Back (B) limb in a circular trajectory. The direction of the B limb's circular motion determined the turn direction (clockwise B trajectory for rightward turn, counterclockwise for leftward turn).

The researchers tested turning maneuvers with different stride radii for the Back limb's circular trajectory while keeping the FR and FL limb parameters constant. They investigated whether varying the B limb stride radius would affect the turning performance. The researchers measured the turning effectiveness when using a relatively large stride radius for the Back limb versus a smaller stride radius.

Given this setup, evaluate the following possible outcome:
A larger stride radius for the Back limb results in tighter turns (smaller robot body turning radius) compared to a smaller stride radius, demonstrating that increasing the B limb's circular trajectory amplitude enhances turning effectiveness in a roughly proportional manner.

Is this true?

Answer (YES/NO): NO